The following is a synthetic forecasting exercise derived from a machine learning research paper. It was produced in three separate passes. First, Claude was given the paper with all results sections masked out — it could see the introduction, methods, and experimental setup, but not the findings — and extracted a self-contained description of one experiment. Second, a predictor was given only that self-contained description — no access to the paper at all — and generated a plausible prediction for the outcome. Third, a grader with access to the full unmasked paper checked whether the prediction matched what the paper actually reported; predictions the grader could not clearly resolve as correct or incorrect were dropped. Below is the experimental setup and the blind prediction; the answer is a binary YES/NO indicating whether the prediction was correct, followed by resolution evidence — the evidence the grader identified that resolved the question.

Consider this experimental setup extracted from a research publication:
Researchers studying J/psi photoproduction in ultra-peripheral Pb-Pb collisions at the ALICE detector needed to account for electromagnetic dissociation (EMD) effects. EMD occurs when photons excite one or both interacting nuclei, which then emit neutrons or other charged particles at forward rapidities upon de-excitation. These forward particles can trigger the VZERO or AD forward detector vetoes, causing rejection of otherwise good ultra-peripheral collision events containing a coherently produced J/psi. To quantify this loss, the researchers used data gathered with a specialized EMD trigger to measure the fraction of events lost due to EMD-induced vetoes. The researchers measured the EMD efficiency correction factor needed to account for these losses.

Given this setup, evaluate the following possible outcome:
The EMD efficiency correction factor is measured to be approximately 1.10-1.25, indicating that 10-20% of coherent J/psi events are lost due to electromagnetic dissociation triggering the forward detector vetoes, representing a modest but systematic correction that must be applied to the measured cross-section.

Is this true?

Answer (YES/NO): NO